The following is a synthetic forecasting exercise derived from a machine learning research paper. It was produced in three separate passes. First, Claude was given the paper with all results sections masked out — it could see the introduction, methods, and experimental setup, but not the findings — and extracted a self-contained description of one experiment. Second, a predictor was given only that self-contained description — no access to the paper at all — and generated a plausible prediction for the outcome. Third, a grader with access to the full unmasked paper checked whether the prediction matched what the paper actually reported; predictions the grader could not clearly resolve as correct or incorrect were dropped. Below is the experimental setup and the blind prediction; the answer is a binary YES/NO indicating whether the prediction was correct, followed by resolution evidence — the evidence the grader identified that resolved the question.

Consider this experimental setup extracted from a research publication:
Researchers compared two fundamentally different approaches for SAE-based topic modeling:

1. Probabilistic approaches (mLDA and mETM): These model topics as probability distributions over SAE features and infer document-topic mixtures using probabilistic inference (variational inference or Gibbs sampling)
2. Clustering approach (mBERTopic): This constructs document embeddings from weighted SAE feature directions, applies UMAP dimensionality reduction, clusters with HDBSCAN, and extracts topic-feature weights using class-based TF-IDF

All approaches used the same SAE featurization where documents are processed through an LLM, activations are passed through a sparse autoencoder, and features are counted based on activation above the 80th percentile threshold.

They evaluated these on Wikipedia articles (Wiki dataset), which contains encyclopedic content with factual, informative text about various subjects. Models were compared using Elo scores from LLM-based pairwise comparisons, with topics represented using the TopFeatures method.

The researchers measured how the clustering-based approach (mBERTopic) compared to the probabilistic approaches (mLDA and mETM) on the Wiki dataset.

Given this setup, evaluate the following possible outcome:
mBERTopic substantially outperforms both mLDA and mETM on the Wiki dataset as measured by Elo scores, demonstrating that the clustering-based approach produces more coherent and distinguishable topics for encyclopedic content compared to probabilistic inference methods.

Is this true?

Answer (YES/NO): NO